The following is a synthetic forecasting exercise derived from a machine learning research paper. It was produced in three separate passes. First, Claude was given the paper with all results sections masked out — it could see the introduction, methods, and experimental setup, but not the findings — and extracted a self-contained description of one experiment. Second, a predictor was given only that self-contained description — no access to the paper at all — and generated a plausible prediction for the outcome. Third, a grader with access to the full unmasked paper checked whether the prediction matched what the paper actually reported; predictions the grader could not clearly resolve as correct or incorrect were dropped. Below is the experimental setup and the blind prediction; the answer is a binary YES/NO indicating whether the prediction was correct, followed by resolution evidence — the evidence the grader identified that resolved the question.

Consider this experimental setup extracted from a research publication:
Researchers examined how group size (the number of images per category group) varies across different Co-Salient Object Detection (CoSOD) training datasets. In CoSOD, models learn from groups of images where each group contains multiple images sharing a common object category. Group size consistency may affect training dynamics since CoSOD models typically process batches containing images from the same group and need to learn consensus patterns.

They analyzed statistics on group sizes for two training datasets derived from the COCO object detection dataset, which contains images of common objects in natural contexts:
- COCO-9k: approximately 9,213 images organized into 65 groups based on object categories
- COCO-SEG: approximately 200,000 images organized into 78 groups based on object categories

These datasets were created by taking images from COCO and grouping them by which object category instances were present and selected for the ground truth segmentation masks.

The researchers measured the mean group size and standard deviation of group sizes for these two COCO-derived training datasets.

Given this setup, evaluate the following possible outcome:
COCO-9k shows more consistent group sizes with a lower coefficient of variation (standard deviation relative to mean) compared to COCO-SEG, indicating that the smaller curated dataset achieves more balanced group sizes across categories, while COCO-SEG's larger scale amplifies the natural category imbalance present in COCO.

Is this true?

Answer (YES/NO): YES